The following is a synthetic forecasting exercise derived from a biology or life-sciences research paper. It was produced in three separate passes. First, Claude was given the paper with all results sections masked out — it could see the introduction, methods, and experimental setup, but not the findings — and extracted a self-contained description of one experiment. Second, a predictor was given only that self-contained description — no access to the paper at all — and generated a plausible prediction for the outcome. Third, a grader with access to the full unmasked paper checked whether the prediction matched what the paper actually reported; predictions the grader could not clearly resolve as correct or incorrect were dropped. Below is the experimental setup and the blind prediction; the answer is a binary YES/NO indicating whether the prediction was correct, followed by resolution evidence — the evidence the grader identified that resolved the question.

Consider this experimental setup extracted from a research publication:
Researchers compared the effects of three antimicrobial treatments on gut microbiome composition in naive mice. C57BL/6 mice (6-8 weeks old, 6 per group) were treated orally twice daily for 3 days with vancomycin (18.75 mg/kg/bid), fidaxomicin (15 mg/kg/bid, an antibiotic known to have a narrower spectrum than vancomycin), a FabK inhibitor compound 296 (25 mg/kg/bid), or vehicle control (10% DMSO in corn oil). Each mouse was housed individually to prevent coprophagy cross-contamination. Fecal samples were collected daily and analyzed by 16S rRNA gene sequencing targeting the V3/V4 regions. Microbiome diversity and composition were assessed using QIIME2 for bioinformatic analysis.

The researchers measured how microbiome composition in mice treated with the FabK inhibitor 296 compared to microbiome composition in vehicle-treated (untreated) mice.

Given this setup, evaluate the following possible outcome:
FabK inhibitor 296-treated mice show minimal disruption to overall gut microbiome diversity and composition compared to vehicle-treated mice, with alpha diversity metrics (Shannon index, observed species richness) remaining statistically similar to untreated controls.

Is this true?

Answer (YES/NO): YES